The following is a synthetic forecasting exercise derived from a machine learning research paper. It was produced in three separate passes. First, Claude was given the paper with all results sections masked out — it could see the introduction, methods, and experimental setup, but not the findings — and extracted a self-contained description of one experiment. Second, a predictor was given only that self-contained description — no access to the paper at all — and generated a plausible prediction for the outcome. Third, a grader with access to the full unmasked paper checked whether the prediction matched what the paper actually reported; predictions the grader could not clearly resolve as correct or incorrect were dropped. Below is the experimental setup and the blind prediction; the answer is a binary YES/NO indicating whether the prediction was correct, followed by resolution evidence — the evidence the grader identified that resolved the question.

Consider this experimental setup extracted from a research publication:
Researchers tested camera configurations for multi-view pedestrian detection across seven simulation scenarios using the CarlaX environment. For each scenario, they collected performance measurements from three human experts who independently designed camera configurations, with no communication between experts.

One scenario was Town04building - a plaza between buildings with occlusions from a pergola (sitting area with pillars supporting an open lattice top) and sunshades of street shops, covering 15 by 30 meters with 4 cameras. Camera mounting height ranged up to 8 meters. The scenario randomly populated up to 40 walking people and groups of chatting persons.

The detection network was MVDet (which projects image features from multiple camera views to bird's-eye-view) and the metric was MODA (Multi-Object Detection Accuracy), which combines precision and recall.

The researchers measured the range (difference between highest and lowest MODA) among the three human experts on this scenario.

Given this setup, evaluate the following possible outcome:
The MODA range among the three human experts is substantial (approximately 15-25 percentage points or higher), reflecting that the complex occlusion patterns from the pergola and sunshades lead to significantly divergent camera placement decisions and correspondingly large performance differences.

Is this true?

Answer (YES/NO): YES